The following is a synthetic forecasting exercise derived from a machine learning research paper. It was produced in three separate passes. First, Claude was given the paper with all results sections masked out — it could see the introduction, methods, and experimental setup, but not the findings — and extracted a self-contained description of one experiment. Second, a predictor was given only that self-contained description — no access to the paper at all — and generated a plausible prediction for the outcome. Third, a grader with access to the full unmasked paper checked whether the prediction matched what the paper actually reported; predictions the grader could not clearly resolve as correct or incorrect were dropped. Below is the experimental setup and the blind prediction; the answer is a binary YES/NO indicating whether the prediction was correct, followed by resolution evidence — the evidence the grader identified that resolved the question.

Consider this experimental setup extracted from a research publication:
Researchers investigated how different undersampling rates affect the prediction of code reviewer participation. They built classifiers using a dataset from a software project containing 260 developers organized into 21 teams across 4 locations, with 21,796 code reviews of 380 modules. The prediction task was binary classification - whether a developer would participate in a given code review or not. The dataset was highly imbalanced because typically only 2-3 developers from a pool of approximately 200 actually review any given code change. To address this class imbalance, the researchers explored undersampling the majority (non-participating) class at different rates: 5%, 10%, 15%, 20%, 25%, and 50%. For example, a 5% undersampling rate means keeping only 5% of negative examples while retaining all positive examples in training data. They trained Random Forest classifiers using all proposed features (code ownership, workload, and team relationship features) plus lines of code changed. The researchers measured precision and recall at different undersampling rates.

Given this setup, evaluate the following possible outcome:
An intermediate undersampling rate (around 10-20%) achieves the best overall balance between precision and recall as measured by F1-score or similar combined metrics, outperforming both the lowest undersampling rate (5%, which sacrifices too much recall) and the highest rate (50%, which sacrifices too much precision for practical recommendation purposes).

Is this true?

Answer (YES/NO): NO